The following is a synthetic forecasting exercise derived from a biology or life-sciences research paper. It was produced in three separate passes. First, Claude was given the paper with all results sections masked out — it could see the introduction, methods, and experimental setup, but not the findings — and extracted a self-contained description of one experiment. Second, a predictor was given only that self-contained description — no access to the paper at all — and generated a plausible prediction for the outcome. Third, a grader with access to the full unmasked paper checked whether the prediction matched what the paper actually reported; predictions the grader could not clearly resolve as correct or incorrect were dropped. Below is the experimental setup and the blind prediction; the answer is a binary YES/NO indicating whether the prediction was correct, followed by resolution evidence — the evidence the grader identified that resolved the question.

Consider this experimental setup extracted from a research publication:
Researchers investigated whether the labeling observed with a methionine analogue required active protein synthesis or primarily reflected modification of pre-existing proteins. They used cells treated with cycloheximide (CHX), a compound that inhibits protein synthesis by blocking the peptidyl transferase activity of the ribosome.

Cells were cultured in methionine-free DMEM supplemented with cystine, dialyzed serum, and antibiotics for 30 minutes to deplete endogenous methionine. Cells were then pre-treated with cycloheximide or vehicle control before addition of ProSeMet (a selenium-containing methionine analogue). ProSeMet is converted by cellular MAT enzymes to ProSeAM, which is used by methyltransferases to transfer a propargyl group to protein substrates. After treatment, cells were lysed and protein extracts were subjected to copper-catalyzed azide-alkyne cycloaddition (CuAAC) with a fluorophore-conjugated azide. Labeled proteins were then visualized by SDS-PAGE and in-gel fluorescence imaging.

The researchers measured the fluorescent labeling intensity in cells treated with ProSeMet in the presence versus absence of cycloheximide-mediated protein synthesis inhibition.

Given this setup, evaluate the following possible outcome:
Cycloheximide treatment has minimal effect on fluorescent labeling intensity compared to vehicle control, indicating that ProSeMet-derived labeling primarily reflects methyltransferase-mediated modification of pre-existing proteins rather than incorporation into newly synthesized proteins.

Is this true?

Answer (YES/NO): YES